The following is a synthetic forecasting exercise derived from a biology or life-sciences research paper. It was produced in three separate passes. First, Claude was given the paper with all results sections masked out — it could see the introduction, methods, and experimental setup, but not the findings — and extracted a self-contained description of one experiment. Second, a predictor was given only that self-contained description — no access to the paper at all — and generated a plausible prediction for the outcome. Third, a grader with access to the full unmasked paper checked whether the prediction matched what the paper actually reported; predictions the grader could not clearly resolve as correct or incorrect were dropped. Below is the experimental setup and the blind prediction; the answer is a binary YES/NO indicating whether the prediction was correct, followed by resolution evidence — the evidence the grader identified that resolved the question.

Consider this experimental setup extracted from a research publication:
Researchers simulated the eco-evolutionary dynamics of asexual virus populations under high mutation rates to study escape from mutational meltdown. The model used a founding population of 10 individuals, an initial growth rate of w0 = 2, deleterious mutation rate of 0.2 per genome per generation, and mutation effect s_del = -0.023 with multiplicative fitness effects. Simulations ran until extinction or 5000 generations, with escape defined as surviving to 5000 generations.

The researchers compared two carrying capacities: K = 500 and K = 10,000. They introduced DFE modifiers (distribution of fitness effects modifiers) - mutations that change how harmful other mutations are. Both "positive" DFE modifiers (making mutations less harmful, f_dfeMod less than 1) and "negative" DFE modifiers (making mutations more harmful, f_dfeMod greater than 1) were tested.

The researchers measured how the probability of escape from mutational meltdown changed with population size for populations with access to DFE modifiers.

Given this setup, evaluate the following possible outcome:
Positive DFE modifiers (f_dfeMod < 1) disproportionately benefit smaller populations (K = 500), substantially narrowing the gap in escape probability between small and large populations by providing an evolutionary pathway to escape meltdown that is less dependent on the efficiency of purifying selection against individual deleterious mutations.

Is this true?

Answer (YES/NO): NO